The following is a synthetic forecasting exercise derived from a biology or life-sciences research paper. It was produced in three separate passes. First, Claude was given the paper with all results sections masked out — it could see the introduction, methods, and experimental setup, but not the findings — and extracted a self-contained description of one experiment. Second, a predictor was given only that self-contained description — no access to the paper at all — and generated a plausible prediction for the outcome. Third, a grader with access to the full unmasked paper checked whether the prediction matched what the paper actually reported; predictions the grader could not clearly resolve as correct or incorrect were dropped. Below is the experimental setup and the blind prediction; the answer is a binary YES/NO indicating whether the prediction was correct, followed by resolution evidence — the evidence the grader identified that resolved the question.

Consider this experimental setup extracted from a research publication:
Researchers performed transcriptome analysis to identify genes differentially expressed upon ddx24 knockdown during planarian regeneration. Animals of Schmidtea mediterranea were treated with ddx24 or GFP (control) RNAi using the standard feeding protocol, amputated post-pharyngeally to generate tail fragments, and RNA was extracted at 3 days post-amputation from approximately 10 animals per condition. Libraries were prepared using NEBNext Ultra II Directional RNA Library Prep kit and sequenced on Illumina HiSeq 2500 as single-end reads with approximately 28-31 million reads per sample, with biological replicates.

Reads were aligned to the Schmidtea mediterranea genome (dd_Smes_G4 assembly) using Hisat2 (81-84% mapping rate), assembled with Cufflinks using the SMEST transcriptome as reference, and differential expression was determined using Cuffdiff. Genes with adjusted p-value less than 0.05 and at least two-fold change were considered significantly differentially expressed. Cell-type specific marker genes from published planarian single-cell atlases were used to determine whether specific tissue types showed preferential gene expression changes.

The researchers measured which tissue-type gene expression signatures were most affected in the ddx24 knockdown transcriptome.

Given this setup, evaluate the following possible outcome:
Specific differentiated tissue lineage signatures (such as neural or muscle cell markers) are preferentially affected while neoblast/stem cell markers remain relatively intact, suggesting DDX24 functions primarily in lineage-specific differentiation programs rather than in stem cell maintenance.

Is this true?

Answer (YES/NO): NO